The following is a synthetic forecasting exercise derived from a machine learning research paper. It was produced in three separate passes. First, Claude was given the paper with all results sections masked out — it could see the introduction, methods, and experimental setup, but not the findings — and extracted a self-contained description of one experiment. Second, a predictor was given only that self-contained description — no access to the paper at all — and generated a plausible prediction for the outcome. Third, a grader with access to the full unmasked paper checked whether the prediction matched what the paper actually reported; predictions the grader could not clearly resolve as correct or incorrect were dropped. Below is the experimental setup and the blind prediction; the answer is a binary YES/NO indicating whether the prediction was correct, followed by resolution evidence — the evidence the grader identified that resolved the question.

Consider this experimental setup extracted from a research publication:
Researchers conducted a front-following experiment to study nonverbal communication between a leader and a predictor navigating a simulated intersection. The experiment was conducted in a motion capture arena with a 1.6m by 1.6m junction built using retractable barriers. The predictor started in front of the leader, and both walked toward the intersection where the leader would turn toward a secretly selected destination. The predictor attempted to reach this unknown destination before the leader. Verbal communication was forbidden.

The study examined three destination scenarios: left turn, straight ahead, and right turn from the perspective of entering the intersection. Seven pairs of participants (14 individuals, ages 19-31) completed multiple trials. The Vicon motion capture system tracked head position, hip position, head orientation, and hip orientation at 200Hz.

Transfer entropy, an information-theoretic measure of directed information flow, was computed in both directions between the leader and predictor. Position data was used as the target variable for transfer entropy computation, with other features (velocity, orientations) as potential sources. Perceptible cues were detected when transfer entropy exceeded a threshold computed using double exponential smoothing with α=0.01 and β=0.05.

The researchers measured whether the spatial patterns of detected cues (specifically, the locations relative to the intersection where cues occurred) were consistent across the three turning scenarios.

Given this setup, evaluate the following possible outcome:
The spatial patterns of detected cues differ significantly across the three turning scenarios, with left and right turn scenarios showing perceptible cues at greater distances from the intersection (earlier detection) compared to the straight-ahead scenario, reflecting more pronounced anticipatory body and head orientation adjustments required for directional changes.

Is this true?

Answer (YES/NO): NO